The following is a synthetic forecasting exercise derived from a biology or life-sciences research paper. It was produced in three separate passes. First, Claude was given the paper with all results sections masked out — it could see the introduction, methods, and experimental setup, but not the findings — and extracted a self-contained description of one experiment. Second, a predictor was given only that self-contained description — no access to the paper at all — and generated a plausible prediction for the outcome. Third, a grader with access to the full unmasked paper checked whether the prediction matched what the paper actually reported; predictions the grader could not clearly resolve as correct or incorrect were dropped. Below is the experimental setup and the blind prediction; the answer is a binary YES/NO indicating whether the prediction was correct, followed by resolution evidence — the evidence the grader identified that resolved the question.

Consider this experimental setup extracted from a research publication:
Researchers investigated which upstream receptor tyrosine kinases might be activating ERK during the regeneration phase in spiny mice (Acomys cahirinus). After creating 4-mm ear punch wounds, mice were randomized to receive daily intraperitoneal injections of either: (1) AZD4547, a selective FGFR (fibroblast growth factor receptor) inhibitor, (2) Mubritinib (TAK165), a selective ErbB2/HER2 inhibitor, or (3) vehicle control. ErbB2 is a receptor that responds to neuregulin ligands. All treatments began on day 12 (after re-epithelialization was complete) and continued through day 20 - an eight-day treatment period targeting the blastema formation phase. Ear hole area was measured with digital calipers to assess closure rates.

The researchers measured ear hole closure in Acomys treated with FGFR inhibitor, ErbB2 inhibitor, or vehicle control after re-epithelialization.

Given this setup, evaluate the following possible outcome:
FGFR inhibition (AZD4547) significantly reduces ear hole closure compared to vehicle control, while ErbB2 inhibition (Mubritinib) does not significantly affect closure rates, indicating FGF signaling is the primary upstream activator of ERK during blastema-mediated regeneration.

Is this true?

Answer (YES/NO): NO